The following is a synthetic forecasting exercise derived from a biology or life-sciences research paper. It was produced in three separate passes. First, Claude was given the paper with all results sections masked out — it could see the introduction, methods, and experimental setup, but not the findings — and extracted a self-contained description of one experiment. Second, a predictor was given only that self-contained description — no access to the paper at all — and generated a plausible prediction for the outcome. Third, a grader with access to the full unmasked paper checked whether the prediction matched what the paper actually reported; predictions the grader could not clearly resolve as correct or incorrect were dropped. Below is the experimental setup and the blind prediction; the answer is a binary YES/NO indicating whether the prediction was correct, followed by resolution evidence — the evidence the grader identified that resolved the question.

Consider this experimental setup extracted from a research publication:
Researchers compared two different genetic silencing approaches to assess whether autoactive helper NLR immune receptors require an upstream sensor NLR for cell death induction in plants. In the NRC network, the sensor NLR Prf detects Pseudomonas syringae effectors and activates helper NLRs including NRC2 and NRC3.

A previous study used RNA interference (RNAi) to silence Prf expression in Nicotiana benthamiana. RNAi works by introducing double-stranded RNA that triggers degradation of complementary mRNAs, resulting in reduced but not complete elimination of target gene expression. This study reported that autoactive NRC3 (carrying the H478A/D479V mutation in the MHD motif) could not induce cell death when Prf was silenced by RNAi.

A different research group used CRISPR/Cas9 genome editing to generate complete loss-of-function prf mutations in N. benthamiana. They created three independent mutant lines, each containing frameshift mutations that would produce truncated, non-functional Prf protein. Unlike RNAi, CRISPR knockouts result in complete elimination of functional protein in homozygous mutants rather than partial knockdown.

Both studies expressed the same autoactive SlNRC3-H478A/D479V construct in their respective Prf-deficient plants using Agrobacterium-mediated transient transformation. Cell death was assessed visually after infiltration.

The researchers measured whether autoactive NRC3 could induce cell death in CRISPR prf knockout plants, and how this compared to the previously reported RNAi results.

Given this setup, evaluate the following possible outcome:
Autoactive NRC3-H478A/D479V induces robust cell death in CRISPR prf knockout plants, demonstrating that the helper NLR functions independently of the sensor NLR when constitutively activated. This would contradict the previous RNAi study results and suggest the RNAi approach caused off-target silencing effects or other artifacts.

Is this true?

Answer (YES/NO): YES